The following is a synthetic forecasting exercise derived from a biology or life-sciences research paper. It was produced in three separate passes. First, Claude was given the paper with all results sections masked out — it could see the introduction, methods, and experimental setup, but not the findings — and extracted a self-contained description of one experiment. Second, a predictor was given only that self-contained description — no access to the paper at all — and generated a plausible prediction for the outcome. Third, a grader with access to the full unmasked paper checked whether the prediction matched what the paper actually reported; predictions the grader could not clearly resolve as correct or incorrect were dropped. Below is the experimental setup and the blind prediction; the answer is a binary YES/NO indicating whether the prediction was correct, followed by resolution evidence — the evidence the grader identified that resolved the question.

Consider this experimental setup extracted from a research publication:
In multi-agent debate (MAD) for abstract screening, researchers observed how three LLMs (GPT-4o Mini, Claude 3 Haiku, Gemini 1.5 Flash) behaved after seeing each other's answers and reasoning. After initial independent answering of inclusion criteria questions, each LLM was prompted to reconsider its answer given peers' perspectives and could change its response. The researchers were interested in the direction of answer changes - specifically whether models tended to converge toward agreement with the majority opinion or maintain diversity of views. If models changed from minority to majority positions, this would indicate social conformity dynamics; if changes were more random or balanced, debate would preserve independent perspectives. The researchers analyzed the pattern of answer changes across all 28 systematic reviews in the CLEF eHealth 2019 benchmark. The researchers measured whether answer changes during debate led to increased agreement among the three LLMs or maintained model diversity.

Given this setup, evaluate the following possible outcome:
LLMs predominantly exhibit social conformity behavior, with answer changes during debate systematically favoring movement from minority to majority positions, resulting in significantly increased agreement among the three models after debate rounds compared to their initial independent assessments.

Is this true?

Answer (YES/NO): YES